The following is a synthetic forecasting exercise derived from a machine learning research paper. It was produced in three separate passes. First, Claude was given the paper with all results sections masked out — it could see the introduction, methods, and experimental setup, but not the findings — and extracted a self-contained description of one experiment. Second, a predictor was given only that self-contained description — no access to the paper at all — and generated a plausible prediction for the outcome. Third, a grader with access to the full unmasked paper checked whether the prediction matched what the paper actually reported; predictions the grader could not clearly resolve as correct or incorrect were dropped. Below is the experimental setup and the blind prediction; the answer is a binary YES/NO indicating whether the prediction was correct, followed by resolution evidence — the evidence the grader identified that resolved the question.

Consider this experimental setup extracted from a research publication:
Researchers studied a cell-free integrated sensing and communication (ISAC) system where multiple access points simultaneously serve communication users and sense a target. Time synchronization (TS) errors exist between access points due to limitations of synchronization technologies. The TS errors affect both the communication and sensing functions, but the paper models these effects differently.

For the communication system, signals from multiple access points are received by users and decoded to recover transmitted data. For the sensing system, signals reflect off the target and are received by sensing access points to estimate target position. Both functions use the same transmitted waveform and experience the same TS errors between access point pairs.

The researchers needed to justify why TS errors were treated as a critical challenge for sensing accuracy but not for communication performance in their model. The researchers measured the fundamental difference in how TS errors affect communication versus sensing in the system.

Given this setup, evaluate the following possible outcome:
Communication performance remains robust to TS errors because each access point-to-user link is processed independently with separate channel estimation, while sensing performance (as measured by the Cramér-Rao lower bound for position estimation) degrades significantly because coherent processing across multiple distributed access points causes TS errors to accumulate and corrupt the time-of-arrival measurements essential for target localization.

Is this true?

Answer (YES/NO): NO